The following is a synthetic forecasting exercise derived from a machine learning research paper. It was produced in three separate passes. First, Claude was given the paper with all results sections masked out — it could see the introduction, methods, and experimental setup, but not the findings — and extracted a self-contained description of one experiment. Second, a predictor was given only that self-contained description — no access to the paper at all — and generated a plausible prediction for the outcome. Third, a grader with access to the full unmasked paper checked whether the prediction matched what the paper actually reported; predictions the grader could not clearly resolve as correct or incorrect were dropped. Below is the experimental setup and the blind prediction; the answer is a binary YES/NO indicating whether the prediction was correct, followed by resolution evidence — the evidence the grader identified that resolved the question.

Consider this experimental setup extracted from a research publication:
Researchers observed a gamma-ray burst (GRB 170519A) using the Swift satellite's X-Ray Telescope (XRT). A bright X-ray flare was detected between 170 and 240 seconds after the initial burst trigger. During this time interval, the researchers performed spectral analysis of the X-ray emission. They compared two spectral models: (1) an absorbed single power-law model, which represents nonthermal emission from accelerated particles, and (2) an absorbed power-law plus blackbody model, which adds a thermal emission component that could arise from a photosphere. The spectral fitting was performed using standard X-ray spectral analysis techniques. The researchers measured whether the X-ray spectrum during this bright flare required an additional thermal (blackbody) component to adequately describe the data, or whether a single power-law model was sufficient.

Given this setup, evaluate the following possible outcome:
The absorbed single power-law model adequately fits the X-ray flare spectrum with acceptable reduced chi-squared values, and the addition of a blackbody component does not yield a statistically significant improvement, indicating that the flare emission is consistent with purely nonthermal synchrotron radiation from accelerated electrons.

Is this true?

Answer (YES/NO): NO